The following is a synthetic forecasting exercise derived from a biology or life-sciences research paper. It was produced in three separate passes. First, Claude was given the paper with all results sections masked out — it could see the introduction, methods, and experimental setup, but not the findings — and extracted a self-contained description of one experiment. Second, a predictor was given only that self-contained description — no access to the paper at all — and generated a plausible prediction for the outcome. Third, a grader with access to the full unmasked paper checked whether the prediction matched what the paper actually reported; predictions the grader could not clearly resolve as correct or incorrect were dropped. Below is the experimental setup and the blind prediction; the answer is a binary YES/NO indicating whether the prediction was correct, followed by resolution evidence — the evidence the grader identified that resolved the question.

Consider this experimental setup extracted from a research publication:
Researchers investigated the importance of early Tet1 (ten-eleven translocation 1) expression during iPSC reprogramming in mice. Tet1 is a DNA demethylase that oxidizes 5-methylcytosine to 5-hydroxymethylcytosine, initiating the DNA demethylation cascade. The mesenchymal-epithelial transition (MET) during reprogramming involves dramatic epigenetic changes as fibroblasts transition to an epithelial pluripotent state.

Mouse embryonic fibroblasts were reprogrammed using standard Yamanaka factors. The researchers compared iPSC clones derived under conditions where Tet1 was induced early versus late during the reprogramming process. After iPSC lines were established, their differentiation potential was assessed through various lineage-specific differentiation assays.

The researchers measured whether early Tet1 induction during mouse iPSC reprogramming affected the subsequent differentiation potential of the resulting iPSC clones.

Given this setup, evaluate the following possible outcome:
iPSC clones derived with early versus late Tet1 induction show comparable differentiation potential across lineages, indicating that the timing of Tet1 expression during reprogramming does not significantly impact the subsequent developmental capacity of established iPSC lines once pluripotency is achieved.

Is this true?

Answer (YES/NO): NO